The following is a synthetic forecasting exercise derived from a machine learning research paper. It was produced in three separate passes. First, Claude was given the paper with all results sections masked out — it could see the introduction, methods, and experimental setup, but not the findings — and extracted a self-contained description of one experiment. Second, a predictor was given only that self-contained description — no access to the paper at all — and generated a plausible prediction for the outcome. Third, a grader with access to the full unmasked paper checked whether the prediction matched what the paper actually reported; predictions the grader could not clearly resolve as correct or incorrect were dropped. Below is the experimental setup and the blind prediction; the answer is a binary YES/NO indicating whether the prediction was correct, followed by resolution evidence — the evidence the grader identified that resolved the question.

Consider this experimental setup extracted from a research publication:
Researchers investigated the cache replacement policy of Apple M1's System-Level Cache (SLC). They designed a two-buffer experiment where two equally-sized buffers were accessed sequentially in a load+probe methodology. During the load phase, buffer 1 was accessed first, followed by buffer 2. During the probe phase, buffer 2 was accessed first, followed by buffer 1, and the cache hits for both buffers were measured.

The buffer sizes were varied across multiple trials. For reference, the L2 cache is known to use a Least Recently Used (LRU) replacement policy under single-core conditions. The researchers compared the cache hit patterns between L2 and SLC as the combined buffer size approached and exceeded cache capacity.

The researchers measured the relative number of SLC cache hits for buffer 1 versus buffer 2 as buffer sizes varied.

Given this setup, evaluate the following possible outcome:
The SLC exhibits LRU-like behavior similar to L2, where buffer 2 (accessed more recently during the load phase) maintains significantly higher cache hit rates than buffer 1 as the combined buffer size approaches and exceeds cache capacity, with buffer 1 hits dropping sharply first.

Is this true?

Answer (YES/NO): NO